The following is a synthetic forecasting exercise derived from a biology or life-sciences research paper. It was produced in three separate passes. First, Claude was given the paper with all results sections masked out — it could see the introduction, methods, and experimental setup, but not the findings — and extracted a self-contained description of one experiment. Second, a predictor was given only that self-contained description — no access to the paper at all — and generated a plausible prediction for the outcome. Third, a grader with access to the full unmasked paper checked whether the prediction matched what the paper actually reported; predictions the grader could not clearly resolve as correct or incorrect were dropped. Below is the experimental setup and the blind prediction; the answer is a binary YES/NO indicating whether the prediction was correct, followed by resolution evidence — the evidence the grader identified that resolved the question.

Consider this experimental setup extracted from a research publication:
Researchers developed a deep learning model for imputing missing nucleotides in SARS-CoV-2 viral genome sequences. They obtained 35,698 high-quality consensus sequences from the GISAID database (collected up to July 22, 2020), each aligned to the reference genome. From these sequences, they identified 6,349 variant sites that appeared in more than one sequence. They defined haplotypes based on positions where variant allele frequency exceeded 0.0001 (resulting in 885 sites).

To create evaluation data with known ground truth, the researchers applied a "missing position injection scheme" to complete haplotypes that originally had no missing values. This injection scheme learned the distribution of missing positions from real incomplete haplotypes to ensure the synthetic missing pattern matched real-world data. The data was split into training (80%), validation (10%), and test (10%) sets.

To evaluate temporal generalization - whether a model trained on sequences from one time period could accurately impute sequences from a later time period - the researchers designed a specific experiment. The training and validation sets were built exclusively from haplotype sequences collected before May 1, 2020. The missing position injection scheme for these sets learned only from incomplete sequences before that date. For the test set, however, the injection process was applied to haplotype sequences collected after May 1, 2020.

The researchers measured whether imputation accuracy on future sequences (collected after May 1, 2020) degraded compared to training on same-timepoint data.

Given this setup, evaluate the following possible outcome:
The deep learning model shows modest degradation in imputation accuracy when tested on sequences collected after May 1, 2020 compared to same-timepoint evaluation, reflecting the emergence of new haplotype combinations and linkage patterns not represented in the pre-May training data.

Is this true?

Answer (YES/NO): NO